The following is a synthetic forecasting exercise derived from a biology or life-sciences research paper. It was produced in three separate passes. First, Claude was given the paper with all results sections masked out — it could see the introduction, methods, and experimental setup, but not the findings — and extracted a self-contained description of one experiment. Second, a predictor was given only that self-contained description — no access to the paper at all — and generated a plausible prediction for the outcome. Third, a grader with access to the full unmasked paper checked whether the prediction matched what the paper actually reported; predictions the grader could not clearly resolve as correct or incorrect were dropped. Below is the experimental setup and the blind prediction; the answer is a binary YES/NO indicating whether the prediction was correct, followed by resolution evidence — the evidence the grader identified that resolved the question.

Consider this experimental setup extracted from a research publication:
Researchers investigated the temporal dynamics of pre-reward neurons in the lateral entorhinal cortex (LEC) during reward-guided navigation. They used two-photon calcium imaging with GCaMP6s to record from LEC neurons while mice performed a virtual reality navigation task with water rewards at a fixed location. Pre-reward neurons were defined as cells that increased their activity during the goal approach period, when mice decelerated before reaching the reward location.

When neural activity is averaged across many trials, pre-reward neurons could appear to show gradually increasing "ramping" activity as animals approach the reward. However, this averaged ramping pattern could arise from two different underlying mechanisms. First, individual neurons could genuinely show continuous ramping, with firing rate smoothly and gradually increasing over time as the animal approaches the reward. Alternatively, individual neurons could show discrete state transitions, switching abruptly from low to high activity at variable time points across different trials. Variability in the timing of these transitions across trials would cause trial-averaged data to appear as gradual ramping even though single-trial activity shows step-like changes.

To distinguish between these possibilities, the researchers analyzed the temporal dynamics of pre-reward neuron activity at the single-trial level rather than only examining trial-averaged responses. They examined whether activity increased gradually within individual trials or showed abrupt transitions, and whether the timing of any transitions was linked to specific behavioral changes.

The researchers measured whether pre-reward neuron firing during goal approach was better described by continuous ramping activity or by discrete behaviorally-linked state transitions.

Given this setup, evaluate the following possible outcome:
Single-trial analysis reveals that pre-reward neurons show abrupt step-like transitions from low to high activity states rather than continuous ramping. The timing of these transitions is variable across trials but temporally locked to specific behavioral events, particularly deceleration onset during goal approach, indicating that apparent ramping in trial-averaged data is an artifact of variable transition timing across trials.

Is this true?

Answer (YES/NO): NO